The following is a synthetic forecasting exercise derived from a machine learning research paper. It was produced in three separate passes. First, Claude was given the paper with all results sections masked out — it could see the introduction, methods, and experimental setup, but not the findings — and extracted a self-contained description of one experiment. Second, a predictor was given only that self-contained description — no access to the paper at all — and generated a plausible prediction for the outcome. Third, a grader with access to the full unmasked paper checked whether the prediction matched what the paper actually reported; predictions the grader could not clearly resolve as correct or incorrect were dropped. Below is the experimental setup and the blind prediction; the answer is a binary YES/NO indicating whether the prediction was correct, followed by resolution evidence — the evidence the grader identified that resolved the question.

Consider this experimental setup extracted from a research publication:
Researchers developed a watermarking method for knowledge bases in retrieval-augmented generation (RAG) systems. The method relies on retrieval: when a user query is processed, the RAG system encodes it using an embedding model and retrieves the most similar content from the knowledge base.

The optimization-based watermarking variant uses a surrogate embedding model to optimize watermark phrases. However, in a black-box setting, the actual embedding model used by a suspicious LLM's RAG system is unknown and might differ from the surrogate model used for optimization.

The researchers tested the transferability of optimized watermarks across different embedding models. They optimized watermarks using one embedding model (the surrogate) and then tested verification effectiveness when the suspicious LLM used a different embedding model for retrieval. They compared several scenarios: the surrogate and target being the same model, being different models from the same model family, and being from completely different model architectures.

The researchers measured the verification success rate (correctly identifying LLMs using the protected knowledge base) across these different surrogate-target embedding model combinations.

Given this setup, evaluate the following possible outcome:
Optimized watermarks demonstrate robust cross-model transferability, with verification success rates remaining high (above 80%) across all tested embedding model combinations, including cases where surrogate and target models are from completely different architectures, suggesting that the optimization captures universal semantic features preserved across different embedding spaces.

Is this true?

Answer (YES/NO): YES